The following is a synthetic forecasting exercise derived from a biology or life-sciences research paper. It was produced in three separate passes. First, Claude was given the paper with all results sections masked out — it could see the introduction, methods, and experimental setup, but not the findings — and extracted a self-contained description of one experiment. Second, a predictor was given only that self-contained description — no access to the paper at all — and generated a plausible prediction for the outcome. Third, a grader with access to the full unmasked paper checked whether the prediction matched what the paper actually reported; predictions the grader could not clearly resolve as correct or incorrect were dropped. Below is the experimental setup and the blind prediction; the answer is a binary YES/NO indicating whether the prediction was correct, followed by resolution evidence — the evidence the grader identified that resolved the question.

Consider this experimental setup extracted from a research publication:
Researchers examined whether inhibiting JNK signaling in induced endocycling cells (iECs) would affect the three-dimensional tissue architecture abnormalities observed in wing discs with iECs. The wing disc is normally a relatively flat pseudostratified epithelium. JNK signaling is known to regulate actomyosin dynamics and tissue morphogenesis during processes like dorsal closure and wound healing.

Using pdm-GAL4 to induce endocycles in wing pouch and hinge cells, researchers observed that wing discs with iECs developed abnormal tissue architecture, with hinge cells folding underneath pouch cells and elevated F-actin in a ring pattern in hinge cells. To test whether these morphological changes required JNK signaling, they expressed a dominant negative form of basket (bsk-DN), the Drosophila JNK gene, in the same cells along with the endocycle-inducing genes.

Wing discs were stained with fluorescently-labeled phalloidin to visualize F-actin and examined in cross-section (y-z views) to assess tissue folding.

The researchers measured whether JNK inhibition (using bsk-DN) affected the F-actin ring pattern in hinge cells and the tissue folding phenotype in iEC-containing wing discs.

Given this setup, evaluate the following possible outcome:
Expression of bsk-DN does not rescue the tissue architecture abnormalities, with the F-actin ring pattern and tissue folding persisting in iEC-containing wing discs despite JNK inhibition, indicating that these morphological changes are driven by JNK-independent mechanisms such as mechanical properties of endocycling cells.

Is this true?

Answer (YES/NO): NO